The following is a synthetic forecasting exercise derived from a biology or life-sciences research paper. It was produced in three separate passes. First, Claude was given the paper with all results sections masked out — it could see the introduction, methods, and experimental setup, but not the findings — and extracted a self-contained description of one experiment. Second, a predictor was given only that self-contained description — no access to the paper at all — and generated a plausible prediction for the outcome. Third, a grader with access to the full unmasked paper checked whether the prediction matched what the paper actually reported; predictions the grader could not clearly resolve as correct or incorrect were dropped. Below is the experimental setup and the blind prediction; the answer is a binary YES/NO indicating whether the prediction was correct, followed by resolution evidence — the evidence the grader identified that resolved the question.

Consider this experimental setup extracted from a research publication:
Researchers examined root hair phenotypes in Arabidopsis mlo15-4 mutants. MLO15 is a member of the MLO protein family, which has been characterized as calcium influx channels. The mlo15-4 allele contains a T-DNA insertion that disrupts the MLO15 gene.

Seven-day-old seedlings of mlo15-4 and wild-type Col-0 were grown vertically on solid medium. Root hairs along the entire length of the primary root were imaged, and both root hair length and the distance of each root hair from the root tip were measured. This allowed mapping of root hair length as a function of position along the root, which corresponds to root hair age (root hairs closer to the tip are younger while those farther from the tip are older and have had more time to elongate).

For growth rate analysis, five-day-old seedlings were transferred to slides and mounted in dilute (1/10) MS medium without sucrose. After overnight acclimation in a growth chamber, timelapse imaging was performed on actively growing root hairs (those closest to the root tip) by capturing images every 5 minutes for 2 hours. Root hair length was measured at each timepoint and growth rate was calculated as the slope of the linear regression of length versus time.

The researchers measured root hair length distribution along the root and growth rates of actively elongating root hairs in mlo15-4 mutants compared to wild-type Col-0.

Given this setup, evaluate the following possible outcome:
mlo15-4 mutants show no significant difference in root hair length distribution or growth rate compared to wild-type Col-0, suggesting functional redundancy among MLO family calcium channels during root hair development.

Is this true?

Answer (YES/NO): NO